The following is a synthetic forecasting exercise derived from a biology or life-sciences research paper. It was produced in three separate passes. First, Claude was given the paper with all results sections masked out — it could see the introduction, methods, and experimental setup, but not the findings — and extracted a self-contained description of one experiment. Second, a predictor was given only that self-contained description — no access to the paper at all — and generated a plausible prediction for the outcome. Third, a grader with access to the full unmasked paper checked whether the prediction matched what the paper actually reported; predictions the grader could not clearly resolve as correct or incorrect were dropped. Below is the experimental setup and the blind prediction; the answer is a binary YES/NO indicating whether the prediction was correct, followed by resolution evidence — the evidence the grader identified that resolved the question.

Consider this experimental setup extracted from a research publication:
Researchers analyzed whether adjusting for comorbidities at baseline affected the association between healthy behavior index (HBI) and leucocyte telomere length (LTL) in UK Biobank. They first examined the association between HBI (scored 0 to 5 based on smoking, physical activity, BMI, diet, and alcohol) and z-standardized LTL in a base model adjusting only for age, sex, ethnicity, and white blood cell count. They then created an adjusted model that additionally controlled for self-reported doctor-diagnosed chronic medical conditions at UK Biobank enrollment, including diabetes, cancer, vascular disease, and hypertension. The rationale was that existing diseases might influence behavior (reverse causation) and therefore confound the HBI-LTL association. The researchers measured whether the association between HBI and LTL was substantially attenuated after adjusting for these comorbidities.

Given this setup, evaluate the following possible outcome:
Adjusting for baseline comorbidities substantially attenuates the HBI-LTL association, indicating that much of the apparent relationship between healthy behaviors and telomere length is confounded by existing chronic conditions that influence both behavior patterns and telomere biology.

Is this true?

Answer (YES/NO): NO